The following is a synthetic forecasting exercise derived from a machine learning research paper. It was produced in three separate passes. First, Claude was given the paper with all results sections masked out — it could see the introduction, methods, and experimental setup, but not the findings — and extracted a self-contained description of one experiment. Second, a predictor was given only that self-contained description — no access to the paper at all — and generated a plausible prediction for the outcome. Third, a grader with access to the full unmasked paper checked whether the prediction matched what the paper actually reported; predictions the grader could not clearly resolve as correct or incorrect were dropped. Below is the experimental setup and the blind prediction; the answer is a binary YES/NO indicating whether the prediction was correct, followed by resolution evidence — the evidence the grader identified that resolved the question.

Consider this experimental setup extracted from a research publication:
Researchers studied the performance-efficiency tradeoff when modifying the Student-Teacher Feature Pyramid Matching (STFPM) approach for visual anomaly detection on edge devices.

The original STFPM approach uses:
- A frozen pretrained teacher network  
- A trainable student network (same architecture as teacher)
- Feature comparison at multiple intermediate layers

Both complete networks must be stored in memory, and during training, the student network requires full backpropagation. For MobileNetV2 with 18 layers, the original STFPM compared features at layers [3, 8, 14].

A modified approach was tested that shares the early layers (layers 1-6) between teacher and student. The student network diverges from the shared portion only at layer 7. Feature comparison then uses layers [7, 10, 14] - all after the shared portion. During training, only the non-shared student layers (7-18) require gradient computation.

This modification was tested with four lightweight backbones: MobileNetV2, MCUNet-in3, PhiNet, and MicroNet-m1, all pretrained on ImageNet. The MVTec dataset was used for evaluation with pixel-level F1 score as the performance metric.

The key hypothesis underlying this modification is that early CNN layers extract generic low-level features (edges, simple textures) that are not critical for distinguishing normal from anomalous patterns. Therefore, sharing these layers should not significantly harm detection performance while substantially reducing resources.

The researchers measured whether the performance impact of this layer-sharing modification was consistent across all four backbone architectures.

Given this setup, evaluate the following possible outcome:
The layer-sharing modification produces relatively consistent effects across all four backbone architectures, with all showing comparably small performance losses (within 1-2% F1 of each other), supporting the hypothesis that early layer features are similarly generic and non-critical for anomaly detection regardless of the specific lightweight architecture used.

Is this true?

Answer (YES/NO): NO